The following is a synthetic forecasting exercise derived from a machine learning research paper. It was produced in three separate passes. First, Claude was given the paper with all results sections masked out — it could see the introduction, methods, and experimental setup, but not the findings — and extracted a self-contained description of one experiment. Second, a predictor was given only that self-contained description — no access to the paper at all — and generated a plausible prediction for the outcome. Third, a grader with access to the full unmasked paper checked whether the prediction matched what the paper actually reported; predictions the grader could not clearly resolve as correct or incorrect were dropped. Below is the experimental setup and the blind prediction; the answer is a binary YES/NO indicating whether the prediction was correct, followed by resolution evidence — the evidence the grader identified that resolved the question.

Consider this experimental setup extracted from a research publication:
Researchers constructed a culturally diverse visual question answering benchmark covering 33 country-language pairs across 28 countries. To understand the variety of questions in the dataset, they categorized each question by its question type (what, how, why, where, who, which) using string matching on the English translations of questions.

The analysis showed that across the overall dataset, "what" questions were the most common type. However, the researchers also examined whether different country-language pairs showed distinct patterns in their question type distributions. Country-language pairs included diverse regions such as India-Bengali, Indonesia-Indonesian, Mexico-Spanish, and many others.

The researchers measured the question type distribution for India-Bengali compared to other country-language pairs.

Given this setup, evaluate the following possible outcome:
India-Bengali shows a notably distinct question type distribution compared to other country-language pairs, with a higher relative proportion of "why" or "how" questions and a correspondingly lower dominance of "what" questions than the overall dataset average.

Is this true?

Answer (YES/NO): YES